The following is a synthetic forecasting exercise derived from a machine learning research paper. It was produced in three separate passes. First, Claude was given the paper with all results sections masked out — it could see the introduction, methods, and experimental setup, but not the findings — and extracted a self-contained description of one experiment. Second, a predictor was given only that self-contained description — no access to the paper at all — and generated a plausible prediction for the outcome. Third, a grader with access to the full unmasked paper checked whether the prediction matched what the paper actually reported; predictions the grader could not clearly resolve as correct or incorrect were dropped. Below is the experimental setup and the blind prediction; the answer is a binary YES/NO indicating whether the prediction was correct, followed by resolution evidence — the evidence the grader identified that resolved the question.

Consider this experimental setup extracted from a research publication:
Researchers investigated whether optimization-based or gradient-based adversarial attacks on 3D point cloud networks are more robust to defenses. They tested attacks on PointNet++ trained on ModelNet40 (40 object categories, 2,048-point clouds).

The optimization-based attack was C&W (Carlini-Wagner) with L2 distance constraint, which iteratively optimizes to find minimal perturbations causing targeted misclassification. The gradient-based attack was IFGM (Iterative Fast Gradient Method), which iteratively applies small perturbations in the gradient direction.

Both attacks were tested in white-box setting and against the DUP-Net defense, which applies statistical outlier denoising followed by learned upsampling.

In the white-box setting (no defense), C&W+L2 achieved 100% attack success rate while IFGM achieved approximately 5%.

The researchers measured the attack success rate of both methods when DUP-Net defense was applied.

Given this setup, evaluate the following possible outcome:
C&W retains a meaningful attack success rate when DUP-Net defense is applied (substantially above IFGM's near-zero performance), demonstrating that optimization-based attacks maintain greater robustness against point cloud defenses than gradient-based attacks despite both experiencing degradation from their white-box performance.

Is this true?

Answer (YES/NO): NO